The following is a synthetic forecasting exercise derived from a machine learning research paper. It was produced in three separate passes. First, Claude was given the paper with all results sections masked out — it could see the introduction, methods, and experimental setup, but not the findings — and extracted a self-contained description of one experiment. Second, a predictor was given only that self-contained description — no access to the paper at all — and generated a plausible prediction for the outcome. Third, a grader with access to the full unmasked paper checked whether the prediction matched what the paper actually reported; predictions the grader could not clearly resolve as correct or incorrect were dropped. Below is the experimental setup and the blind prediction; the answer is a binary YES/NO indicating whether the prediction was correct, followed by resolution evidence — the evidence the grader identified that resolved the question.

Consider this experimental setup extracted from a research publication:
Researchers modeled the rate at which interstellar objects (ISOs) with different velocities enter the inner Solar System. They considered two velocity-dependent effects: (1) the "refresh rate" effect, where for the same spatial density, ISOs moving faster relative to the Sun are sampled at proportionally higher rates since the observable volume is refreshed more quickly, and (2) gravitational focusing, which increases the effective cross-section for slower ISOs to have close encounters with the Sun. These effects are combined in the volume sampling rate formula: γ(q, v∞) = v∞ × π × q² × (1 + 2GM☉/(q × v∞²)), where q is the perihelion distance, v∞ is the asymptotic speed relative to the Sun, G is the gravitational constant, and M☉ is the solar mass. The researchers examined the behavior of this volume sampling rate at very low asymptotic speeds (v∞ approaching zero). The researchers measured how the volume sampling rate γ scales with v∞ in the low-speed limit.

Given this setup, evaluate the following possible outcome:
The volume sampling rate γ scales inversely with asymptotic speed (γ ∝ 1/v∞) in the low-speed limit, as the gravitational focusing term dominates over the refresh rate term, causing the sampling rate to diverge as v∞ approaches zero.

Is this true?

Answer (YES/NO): YES